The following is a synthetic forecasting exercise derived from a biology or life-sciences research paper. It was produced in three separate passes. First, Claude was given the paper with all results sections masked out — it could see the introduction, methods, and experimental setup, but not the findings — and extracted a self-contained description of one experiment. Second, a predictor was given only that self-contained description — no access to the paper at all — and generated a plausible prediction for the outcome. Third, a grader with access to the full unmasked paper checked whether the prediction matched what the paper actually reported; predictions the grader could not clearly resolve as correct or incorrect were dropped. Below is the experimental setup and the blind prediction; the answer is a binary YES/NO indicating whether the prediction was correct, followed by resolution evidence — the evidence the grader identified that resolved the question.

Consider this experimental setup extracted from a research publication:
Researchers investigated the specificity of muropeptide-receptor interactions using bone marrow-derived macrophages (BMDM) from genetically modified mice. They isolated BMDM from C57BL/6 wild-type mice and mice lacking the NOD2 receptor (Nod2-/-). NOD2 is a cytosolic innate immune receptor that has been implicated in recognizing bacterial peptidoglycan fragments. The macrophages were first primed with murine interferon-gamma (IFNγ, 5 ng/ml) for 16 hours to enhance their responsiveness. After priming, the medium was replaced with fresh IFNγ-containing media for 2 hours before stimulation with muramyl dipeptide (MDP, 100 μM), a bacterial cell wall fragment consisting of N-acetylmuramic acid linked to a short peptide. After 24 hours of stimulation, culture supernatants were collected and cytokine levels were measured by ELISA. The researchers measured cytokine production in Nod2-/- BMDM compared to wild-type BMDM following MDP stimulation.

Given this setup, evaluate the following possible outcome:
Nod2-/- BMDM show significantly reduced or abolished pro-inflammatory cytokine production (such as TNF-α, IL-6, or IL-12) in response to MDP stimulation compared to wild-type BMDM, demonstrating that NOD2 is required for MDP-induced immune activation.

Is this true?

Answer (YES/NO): YES